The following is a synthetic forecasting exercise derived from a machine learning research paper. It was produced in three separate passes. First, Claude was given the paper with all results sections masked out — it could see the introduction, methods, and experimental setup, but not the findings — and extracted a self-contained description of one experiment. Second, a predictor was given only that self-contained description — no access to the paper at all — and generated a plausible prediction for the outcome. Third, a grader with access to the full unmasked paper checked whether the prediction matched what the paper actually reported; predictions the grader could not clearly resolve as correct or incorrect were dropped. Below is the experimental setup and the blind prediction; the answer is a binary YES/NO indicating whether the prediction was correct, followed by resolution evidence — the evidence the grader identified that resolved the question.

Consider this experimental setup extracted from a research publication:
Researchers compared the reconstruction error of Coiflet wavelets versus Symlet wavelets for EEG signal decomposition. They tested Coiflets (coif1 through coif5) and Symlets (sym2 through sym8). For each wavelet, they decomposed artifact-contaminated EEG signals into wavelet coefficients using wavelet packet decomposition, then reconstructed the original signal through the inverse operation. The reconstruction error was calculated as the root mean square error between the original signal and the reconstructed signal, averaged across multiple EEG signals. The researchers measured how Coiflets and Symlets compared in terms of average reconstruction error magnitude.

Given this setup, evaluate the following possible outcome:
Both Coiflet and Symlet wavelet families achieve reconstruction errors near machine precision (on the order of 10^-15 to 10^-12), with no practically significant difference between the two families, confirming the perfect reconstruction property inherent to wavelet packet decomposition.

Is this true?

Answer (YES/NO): NO